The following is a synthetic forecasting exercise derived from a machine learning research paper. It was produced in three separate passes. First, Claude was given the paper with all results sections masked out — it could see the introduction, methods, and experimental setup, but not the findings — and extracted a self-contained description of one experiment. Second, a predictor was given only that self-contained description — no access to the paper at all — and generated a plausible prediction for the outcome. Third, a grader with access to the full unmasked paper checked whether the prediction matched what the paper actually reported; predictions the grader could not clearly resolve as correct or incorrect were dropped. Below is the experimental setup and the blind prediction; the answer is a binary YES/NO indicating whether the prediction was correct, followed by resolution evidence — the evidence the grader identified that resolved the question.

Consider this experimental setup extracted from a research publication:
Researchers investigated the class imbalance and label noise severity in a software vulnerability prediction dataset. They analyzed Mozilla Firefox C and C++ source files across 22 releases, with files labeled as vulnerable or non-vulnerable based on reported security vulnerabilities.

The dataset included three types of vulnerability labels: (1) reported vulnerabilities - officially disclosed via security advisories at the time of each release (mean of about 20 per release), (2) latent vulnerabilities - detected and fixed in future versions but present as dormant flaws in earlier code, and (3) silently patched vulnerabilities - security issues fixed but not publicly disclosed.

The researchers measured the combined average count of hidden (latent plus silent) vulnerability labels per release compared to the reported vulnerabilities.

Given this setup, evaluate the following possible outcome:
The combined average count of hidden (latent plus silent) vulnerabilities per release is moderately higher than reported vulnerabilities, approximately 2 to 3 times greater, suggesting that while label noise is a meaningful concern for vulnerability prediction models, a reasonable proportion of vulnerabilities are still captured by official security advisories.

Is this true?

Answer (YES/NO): NO